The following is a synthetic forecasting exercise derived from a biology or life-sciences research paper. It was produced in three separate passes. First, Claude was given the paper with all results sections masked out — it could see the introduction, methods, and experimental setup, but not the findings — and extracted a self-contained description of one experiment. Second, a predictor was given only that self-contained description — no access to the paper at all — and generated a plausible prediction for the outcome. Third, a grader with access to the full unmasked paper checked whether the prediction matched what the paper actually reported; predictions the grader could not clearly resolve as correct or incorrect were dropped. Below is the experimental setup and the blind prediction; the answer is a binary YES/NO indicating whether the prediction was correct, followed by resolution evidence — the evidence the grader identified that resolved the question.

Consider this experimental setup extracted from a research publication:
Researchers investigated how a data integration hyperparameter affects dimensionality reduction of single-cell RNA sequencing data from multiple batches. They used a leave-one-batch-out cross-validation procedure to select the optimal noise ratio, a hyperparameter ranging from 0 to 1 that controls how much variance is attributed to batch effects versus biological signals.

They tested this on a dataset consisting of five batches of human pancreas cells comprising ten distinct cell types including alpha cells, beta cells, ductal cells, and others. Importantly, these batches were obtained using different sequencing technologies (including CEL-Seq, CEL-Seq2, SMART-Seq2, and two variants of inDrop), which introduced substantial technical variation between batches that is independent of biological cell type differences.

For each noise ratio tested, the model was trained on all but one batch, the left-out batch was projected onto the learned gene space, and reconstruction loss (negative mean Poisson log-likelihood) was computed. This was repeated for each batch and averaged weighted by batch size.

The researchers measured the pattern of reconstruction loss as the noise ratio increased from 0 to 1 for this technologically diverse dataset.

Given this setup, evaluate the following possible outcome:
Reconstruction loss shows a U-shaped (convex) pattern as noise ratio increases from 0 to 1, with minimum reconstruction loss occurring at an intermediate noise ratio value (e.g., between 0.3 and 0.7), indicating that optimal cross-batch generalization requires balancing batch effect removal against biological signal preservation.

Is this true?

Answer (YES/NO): NO